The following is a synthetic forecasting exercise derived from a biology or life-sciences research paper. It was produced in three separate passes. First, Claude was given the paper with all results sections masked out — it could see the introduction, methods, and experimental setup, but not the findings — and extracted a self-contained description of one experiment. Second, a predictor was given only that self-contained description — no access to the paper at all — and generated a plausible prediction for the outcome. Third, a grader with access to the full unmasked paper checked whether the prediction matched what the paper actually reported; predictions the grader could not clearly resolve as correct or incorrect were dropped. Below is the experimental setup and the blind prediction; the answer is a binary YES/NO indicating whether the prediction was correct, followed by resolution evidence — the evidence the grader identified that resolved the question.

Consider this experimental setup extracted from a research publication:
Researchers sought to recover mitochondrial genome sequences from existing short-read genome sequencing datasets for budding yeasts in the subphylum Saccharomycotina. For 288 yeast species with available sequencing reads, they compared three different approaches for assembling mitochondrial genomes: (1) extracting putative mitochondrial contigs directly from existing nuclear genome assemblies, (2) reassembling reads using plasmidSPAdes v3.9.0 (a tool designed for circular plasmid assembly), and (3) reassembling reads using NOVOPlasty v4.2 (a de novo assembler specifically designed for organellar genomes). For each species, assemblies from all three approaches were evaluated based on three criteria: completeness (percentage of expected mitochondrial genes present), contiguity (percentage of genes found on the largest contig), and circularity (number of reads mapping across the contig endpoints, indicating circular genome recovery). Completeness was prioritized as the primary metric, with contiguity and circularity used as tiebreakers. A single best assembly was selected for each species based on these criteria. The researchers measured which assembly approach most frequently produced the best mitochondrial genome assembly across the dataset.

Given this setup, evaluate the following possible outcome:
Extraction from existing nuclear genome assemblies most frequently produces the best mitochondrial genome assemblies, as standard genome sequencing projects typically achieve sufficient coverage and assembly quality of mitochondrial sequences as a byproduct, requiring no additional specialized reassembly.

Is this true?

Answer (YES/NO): NO